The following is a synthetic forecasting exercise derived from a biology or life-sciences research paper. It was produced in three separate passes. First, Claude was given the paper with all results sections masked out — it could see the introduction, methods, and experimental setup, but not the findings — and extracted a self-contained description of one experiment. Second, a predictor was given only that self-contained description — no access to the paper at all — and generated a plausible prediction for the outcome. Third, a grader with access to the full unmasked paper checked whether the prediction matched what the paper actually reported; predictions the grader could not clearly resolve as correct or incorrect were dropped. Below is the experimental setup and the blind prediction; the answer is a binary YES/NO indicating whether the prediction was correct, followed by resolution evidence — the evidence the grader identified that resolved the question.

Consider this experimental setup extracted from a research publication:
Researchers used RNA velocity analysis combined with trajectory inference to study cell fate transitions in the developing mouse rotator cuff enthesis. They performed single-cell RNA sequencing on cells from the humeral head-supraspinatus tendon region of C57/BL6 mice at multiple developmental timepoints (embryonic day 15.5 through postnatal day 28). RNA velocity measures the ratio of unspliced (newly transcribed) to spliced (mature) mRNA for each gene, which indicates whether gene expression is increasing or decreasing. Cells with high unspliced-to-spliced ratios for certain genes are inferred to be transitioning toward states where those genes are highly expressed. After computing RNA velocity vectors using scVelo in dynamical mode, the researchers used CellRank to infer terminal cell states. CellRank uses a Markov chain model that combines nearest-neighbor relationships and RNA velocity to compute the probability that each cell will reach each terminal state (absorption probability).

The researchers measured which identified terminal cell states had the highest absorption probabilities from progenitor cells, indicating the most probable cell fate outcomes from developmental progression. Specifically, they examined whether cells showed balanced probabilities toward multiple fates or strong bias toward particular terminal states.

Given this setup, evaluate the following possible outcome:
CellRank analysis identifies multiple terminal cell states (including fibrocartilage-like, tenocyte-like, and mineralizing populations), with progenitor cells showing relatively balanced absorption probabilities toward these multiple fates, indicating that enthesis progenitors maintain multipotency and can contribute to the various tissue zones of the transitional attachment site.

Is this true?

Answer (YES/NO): NO